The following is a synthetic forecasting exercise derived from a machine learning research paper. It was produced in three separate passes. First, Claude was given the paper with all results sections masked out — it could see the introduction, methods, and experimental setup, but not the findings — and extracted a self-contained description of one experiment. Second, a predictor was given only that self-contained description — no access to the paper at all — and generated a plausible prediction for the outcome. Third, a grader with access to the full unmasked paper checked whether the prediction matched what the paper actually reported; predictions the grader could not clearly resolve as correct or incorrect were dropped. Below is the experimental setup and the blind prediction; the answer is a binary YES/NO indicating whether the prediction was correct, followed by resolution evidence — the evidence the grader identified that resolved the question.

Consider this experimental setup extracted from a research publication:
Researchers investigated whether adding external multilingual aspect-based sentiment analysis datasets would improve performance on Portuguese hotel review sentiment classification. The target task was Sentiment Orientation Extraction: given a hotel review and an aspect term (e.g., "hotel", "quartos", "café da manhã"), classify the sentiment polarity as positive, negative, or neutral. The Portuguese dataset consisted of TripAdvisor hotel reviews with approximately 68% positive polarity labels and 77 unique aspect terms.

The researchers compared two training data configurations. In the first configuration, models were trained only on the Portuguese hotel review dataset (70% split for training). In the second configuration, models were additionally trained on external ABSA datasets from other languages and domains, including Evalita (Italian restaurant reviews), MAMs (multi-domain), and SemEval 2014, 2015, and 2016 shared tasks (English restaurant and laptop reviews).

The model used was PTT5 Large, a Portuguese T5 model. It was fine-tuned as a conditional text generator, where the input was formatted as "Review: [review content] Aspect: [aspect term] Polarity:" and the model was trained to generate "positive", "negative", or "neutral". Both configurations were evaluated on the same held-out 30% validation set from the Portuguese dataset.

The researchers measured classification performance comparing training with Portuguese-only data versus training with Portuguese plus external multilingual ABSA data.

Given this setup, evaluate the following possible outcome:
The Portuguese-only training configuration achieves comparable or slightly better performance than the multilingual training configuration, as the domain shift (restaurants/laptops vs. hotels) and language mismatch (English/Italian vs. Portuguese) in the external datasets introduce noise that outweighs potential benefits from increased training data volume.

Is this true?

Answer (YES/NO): YES